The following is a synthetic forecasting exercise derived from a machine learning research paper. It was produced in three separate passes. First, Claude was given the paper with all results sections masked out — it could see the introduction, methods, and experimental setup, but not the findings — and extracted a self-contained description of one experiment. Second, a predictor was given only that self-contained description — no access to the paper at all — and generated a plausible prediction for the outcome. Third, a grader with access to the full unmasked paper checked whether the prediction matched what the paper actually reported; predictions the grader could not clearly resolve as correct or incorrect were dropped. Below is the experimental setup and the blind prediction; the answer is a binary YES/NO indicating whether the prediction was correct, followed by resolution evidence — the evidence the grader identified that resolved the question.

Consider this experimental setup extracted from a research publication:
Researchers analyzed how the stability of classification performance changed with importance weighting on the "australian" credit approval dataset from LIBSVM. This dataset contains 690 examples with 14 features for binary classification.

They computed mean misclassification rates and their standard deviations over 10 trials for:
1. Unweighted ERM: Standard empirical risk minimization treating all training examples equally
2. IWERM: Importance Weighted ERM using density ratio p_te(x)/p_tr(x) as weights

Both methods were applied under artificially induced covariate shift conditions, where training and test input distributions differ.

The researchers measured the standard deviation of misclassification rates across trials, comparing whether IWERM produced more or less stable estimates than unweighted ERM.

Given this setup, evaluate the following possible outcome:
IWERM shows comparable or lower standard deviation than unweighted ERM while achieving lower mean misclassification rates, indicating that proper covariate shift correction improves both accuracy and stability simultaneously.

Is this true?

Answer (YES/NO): YES